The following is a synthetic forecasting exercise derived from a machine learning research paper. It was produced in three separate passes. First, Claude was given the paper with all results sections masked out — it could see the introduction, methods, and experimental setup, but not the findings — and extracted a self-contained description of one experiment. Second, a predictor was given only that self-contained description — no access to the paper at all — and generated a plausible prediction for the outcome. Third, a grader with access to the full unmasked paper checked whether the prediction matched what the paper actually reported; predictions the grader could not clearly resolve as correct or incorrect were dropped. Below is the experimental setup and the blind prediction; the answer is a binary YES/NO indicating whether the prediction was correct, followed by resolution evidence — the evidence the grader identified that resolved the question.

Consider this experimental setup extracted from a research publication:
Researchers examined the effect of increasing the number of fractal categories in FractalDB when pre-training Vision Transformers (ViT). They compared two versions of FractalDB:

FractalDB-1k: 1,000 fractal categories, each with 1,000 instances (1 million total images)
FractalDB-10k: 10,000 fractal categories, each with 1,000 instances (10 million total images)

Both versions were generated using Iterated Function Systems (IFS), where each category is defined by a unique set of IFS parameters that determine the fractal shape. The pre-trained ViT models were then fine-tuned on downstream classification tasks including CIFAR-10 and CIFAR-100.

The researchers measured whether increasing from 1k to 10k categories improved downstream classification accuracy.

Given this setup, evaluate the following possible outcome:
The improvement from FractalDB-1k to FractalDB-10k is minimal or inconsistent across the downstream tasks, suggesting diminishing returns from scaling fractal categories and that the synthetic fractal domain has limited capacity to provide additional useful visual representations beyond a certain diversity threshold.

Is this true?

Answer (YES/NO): NO